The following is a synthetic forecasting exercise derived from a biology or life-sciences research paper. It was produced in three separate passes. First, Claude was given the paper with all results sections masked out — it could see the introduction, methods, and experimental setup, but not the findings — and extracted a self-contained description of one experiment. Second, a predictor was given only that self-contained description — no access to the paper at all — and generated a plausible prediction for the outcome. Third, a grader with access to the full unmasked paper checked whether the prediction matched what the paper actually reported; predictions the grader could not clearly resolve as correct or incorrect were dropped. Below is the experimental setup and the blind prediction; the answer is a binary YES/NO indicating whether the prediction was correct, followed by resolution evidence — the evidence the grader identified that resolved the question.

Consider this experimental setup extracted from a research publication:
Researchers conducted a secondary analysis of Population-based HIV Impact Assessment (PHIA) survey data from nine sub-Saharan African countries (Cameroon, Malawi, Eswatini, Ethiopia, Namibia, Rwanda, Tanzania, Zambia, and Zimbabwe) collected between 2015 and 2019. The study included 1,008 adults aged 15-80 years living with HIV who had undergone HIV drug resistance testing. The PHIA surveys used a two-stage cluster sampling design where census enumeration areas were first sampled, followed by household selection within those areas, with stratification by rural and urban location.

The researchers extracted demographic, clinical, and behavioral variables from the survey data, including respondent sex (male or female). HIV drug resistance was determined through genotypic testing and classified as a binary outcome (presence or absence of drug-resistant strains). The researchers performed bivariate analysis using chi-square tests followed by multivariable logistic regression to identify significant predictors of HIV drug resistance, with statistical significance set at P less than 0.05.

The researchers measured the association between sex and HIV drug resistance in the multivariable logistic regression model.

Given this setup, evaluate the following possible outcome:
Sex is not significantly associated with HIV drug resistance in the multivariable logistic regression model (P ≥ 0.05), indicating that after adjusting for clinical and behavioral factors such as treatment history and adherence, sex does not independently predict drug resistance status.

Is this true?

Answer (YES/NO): YES